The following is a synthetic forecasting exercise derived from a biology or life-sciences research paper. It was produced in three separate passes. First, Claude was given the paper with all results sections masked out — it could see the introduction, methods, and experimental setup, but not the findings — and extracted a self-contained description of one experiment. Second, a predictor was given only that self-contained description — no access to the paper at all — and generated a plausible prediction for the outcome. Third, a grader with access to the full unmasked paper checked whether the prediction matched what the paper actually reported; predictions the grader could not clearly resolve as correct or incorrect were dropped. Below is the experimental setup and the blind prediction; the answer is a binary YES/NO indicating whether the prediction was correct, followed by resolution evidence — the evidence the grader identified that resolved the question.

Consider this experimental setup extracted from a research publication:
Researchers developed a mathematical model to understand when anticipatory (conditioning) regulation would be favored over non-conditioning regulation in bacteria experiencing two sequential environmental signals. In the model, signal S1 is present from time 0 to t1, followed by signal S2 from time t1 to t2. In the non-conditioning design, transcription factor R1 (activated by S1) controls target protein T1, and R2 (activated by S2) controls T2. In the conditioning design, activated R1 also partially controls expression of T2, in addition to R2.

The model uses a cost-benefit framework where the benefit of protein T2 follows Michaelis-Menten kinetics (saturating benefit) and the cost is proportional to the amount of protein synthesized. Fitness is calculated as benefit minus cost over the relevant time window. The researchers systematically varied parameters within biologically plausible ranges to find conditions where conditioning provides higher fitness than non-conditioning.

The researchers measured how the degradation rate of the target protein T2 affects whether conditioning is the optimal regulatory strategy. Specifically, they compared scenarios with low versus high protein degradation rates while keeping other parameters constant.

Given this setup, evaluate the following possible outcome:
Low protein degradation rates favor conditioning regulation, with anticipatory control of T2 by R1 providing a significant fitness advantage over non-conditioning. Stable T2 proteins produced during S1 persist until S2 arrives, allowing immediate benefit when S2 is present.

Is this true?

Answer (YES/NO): NO